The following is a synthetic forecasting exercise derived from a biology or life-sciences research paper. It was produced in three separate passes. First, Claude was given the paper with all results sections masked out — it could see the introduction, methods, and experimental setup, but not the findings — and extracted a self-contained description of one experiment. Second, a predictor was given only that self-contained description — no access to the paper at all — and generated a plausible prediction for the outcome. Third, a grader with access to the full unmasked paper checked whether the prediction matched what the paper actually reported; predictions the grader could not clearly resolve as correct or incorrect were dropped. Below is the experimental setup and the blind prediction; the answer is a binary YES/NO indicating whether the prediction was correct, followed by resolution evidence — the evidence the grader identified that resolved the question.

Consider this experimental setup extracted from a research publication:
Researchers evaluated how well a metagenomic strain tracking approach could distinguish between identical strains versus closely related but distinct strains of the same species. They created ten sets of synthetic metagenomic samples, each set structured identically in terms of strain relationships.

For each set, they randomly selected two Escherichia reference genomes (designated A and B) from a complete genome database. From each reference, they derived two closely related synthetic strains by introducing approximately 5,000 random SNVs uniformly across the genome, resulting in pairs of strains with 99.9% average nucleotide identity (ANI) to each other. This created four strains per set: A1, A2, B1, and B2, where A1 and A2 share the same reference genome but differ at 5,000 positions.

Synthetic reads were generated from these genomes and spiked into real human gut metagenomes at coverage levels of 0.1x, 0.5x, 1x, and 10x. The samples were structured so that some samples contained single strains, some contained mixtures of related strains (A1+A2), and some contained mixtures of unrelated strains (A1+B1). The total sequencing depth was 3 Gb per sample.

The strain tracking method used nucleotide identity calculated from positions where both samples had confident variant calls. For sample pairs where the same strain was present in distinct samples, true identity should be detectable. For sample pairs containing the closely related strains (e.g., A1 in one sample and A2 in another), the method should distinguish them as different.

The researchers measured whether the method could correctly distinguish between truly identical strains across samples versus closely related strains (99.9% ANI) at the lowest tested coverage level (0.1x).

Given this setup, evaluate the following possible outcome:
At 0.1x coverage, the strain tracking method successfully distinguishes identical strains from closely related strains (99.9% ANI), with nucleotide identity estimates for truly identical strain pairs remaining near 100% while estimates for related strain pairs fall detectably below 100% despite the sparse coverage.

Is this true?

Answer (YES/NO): NO